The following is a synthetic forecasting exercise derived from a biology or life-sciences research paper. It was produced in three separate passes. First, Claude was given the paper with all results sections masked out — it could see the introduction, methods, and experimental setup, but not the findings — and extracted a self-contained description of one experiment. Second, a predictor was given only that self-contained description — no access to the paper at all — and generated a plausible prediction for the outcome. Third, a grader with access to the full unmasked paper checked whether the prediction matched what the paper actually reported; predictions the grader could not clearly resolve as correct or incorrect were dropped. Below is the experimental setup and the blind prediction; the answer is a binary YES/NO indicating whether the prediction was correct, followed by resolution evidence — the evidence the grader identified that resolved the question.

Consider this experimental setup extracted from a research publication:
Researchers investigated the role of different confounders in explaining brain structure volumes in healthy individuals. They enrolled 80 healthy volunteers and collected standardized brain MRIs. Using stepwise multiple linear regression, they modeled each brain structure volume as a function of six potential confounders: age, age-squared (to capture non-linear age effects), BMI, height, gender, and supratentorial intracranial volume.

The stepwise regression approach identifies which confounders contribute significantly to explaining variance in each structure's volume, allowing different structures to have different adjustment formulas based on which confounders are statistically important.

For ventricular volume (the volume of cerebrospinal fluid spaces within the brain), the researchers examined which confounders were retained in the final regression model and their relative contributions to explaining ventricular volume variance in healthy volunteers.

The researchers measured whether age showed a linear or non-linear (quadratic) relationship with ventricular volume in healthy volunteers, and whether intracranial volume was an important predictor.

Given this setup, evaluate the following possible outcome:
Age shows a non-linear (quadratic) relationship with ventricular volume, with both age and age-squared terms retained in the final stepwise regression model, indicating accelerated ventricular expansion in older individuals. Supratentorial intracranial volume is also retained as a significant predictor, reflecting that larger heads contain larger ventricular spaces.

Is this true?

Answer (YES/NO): NO